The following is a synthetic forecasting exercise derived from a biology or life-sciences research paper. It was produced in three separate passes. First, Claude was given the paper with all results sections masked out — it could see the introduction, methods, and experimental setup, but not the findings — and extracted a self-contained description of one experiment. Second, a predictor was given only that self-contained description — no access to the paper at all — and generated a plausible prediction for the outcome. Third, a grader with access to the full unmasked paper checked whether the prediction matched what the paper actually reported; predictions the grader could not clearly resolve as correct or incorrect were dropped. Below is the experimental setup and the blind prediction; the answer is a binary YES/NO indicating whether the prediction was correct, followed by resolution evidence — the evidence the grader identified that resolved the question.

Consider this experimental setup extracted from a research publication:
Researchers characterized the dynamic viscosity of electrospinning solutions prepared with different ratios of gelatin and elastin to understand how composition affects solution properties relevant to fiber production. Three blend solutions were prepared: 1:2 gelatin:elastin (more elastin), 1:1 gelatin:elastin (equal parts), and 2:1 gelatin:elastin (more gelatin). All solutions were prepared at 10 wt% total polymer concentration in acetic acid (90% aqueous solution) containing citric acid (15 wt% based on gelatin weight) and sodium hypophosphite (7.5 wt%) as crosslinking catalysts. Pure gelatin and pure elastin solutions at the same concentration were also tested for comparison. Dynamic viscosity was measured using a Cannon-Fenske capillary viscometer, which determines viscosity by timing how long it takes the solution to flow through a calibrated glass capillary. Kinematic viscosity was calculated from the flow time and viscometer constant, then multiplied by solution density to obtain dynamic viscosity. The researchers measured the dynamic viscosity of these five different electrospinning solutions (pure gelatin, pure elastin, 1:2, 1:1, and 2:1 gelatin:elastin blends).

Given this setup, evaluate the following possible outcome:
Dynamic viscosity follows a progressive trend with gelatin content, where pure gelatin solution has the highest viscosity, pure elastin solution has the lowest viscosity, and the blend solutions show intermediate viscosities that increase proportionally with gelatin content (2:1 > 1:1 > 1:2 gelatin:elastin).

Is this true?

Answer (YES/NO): NO